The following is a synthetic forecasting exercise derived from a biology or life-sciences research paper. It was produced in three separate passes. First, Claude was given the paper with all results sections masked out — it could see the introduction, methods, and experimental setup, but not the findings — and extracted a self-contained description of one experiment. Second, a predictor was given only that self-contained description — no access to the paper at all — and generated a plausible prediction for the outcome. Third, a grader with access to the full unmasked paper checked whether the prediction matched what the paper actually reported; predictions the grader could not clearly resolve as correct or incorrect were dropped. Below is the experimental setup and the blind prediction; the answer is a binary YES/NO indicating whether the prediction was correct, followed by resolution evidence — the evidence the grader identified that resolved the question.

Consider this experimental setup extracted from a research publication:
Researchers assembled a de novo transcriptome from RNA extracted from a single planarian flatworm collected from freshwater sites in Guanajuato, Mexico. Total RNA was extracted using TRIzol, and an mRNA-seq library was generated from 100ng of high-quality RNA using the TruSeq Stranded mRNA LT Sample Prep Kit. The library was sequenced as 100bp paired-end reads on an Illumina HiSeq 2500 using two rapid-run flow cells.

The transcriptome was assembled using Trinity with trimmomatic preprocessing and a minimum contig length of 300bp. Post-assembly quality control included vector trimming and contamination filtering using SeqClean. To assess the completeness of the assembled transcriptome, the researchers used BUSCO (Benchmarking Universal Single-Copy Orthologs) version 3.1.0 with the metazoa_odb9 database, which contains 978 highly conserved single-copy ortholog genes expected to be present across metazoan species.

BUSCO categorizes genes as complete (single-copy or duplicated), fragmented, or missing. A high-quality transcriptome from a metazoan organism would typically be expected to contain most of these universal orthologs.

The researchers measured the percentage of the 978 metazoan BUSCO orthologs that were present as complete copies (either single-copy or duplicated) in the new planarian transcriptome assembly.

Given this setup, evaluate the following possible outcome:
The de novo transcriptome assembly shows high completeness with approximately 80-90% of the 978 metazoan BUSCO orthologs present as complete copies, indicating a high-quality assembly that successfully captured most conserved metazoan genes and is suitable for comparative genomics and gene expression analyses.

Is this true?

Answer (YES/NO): YES